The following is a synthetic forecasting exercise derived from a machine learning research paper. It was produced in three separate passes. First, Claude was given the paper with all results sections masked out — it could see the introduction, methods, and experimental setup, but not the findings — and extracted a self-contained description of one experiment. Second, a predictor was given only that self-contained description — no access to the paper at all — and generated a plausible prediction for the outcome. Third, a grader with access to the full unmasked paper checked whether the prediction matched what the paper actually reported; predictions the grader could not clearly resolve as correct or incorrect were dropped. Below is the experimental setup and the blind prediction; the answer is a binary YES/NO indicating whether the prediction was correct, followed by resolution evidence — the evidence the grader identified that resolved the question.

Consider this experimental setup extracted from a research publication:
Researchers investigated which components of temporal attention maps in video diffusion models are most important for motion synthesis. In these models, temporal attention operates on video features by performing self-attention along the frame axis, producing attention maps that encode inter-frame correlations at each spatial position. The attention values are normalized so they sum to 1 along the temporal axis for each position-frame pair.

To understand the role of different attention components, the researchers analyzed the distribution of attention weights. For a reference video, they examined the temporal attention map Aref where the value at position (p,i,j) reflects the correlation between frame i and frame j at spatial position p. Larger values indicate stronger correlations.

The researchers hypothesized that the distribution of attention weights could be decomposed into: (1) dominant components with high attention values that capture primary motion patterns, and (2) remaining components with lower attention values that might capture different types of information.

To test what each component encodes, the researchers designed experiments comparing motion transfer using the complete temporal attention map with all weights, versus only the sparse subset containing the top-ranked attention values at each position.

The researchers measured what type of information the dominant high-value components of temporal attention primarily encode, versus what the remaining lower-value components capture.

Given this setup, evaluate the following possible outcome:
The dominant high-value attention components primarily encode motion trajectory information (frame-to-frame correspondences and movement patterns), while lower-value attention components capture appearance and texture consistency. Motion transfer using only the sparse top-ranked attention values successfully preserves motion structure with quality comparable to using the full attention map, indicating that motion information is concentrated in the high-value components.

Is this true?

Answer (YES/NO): NO